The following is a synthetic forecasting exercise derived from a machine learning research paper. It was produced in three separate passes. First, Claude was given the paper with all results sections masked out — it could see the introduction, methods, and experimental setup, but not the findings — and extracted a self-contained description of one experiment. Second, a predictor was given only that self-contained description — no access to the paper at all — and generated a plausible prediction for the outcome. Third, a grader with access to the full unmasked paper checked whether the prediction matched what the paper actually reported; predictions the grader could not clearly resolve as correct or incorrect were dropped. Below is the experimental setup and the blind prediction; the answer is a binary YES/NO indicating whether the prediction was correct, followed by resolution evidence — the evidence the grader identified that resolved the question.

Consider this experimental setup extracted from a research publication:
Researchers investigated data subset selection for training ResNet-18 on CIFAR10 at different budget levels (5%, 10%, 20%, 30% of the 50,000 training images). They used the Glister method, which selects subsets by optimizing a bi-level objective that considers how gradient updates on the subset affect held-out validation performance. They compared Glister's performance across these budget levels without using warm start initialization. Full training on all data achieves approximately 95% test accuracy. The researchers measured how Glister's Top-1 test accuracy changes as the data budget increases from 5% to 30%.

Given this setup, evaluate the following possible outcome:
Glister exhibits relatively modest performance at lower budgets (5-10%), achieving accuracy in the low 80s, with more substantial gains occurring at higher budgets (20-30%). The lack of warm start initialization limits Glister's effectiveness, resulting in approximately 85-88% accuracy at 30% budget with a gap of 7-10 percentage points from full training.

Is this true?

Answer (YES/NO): NO